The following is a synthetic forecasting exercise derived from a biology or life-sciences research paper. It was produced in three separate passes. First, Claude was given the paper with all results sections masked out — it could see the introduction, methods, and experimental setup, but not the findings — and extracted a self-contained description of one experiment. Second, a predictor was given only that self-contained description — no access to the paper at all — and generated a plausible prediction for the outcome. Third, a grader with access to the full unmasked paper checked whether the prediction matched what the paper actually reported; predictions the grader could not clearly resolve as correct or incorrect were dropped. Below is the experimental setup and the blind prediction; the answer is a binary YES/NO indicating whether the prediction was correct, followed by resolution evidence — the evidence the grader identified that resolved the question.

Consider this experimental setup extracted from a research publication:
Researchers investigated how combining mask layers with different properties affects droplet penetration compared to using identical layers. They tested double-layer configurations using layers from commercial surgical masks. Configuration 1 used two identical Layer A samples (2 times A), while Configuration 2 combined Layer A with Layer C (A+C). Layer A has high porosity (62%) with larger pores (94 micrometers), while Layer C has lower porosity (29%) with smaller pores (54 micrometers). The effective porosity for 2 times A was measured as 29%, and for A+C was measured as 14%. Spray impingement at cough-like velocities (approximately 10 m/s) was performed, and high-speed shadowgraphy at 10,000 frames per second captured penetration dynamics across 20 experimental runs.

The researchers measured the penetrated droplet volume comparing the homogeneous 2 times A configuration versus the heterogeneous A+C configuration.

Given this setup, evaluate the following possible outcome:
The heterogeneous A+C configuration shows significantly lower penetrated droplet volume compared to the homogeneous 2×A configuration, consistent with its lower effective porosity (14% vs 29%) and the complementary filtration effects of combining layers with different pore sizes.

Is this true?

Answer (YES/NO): YES